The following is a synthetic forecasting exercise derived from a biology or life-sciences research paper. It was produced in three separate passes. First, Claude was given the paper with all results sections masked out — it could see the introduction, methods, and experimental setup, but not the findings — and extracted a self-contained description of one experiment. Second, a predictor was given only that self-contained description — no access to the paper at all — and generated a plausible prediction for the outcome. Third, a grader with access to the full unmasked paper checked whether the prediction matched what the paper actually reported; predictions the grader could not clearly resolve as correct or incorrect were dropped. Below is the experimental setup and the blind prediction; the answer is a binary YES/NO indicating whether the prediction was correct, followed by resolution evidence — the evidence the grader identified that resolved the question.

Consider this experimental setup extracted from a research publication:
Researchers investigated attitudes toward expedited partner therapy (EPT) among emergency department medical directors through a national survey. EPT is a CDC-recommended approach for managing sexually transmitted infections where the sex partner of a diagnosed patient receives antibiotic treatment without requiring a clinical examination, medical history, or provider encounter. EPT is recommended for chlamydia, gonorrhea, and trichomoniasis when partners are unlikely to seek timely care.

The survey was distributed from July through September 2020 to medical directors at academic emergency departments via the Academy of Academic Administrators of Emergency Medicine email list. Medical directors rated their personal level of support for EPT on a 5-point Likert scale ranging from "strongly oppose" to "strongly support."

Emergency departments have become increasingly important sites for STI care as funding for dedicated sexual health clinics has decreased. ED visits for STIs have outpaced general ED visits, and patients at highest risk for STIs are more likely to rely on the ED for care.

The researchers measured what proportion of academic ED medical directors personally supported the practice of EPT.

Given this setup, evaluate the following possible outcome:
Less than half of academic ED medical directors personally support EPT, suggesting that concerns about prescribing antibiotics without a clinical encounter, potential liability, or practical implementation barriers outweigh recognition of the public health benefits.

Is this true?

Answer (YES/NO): NO